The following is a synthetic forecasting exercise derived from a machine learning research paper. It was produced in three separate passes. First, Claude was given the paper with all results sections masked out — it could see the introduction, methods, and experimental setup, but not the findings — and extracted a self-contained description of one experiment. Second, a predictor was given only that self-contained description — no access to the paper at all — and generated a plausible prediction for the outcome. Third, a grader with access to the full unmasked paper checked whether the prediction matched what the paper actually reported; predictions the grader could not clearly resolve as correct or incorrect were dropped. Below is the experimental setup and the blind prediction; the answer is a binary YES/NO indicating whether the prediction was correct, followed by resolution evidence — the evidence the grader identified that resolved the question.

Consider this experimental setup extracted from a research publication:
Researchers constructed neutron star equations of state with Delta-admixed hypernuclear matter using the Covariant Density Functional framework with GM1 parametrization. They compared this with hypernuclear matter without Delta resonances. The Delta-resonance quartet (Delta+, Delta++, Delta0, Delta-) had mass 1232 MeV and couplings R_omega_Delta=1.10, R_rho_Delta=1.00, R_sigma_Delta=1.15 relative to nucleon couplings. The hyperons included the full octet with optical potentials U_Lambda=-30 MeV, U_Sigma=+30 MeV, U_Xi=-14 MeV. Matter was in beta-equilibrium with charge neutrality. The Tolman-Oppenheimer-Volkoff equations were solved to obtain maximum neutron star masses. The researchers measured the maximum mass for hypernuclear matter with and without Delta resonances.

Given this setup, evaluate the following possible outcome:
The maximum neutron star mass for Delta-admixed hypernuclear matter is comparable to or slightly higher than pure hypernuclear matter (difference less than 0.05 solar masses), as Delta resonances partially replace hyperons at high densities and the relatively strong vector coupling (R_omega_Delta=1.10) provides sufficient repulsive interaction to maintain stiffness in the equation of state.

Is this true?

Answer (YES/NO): YES